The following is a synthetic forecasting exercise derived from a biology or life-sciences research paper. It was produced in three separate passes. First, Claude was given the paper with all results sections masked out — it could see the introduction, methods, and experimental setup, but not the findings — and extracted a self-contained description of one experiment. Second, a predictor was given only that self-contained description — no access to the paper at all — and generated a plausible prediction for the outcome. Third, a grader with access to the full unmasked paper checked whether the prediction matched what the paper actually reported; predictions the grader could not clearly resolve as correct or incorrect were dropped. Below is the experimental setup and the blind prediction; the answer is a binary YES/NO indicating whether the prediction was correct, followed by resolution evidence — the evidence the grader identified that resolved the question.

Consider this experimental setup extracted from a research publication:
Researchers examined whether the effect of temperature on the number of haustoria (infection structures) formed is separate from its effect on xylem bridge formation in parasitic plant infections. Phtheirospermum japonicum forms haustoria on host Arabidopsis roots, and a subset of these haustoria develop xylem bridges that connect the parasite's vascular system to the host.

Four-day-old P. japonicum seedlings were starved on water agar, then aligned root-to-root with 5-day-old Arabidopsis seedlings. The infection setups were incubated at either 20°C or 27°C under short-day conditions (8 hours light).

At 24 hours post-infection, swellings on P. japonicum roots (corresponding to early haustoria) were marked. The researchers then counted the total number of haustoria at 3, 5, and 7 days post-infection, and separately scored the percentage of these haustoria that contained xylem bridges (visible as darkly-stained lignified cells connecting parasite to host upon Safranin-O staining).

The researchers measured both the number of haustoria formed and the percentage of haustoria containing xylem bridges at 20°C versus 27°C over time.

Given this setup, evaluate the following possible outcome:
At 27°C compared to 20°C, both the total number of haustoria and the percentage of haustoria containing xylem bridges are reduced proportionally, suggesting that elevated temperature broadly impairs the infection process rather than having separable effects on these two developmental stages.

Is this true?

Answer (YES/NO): NO